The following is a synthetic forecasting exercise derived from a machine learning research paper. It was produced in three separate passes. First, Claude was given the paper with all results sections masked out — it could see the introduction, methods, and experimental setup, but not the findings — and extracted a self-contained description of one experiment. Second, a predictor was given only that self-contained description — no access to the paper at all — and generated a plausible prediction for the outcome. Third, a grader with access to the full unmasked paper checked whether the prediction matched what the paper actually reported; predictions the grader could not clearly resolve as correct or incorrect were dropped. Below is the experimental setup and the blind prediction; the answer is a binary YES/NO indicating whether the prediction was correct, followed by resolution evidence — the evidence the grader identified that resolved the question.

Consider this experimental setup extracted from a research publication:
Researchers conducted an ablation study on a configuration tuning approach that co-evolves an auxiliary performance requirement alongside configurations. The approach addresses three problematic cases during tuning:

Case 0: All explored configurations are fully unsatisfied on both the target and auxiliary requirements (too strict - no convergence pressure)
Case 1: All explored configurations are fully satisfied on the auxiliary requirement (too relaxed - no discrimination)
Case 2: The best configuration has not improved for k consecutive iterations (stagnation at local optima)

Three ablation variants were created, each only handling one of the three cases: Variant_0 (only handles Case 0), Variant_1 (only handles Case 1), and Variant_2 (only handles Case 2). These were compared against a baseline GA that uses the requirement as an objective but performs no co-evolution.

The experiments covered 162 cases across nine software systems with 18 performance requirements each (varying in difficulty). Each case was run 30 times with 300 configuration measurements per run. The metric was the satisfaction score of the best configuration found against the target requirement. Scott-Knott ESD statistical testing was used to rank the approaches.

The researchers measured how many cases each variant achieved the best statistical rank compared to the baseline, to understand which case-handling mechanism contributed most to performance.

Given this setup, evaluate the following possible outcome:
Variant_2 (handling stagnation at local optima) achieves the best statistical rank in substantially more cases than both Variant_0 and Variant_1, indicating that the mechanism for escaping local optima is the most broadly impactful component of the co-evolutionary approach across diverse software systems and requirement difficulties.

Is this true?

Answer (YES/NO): NO